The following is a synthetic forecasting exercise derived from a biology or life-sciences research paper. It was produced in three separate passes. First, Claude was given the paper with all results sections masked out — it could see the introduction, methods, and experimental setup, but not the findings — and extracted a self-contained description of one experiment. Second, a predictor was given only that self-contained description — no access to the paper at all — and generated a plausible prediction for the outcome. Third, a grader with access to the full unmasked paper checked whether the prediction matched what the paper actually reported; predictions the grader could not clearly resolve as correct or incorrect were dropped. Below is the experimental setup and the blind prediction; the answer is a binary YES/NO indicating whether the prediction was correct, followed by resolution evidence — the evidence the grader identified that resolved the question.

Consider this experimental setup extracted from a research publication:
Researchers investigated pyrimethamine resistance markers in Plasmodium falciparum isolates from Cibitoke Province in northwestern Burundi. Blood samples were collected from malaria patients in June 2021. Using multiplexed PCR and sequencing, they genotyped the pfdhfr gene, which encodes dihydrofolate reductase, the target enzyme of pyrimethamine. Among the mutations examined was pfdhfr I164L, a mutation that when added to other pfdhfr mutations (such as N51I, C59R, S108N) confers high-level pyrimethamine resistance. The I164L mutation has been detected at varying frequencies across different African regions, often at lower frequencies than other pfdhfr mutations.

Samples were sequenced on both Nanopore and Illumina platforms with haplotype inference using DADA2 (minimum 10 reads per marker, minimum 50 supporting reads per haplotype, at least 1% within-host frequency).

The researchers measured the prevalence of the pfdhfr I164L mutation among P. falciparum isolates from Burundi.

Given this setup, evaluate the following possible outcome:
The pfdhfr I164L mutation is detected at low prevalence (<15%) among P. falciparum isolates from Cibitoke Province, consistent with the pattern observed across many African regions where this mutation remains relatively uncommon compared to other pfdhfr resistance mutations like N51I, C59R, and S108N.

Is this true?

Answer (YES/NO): NO